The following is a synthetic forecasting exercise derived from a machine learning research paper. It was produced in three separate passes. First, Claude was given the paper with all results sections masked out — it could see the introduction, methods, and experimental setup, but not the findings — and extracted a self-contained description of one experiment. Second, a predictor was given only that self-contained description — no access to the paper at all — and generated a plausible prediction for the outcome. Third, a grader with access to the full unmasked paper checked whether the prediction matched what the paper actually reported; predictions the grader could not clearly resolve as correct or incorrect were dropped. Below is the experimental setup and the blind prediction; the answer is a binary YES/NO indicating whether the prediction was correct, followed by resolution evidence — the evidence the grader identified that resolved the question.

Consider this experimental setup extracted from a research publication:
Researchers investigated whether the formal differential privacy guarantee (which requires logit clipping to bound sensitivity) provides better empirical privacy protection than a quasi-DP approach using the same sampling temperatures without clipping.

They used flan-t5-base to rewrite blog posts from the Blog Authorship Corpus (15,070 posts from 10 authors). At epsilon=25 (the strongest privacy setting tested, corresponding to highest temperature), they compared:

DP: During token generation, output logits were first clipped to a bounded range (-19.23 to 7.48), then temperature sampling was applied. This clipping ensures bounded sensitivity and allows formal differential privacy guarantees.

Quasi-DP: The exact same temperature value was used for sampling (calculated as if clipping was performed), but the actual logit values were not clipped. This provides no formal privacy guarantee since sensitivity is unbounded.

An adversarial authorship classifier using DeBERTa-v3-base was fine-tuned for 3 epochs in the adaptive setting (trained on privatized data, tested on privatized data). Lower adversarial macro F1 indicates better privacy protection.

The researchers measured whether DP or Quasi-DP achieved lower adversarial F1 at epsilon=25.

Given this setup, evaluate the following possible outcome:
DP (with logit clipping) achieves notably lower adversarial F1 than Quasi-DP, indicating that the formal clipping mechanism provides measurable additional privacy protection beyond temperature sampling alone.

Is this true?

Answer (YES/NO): NO